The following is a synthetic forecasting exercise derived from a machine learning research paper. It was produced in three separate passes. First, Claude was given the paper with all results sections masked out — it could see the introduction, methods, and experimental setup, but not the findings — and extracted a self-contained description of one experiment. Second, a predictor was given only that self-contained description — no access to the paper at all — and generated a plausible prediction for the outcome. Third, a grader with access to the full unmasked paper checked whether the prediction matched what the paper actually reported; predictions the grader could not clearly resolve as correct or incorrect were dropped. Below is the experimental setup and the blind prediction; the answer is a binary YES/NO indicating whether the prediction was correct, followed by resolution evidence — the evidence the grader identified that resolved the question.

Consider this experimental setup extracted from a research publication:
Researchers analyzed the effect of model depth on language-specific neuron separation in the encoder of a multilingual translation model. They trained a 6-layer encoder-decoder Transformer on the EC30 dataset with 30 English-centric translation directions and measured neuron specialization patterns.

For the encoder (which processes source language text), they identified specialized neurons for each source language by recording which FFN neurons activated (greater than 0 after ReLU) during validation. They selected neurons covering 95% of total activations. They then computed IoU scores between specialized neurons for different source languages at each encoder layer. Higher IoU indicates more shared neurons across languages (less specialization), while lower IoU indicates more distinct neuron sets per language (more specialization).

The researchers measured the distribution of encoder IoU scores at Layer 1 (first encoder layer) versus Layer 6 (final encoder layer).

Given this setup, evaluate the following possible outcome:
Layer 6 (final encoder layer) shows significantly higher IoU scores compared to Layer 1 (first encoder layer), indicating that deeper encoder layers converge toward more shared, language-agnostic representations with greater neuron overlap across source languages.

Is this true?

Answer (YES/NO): YES